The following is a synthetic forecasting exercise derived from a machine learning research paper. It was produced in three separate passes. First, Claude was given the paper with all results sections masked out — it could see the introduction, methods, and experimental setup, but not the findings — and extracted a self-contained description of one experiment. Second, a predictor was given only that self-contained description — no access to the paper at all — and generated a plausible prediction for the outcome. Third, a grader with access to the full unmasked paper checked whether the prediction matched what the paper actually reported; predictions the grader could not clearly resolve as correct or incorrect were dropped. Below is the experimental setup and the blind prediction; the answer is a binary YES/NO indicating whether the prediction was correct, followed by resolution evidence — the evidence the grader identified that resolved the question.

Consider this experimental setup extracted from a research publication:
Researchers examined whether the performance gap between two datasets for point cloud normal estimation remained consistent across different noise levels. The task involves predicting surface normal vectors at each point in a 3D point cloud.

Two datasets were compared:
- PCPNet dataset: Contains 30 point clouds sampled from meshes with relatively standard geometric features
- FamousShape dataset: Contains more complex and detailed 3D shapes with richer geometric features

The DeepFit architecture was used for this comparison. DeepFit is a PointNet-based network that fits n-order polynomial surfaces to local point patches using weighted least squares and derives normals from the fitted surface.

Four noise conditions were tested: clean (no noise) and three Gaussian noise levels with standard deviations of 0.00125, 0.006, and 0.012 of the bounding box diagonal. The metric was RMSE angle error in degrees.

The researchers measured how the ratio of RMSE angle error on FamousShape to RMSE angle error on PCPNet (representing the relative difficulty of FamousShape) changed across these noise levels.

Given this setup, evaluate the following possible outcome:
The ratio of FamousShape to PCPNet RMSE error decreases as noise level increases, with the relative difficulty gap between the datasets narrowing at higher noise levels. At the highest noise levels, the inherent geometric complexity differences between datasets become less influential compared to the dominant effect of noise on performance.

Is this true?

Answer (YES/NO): NO